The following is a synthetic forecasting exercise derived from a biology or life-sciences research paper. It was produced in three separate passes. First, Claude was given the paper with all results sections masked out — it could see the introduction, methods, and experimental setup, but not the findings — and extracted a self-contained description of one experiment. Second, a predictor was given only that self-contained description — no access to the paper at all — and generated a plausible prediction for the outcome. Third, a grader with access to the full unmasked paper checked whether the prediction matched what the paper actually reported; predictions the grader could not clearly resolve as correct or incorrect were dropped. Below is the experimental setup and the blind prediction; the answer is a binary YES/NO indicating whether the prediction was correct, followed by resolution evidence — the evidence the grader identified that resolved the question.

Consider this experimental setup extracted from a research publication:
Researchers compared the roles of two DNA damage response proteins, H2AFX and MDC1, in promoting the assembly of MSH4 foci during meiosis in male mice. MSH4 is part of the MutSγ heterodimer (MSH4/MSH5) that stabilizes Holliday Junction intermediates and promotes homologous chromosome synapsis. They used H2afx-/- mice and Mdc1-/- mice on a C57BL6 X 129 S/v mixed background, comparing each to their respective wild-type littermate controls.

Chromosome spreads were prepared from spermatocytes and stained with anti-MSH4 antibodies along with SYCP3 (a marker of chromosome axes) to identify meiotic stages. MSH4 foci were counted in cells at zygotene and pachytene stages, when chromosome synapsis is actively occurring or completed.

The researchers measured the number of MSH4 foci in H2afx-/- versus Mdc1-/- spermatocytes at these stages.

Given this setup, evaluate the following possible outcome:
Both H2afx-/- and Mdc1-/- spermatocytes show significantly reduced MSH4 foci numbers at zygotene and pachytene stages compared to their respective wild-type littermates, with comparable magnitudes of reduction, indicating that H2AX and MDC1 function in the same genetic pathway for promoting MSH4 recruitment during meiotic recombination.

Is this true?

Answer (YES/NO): NO